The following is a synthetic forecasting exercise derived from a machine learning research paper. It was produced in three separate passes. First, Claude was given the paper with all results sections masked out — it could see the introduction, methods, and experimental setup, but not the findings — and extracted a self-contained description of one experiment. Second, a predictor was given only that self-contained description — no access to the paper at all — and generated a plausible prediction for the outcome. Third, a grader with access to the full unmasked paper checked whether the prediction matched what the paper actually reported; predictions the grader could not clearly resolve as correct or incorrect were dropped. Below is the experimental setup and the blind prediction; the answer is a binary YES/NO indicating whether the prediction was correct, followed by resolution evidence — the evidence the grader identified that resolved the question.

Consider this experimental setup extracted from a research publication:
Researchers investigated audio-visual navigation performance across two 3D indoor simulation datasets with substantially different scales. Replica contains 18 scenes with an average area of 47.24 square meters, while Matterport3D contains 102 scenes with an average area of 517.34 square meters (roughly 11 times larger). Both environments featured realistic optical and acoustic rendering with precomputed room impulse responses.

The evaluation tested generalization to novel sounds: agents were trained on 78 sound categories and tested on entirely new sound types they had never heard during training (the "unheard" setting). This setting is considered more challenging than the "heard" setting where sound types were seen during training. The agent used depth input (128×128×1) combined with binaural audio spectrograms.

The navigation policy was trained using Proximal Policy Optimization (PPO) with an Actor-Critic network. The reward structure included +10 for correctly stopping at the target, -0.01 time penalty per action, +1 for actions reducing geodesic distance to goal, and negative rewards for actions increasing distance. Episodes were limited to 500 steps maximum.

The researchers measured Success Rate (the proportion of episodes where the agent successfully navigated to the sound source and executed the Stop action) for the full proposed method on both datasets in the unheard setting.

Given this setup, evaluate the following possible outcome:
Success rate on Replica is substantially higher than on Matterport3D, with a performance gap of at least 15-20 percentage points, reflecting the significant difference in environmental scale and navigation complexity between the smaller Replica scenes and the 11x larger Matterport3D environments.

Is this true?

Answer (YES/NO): NO